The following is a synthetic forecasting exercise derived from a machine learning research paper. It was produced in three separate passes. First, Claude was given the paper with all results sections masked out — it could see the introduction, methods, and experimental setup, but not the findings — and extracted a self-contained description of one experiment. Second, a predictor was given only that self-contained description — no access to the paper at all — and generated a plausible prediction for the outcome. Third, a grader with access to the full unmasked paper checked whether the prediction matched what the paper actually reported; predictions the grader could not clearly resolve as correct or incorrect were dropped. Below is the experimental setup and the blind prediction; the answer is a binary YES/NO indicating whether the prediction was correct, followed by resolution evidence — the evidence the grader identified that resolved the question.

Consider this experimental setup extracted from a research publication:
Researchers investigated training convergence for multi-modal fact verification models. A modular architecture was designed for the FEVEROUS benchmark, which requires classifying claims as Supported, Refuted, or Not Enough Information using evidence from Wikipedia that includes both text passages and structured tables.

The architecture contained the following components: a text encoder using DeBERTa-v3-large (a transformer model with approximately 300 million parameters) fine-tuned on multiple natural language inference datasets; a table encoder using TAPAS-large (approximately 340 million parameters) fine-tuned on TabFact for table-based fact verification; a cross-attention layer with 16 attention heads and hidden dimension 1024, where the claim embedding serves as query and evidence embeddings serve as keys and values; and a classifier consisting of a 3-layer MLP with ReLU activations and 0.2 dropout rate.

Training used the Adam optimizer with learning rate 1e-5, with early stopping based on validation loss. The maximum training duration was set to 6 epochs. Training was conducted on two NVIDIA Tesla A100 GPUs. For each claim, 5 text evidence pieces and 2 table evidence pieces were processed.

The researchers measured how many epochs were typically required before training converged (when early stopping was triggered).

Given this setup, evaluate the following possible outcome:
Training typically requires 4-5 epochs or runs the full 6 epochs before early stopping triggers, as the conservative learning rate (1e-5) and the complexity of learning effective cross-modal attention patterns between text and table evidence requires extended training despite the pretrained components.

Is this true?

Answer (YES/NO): NO